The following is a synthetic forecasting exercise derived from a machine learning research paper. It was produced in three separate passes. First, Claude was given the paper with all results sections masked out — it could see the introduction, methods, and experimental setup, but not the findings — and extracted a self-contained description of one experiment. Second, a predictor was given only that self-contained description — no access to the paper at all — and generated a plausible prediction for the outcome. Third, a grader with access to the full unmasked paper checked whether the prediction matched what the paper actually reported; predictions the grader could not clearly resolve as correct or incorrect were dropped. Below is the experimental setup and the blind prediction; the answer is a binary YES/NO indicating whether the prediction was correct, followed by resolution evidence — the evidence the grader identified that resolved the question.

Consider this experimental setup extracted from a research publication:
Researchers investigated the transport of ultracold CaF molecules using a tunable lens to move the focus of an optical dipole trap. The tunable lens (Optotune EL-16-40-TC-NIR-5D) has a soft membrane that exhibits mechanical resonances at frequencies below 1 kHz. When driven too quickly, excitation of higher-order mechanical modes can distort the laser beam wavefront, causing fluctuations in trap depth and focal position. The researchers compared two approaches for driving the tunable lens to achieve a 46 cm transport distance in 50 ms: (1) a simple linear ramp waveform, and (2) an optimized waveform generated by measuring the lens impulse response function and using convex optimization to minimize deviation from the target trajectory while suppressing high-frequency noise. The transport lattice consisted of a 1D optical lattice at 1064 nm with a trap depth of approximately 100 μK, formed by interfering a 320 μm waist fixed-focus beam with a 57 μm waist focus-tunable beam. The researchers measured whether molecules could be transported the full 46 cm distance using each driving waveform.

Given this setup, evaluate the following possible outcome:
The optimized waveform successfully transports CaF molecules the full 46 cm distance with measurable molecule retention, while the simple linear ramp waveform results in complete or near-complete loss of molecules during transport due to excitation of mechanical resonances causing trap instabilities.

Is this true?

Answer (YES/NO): YES